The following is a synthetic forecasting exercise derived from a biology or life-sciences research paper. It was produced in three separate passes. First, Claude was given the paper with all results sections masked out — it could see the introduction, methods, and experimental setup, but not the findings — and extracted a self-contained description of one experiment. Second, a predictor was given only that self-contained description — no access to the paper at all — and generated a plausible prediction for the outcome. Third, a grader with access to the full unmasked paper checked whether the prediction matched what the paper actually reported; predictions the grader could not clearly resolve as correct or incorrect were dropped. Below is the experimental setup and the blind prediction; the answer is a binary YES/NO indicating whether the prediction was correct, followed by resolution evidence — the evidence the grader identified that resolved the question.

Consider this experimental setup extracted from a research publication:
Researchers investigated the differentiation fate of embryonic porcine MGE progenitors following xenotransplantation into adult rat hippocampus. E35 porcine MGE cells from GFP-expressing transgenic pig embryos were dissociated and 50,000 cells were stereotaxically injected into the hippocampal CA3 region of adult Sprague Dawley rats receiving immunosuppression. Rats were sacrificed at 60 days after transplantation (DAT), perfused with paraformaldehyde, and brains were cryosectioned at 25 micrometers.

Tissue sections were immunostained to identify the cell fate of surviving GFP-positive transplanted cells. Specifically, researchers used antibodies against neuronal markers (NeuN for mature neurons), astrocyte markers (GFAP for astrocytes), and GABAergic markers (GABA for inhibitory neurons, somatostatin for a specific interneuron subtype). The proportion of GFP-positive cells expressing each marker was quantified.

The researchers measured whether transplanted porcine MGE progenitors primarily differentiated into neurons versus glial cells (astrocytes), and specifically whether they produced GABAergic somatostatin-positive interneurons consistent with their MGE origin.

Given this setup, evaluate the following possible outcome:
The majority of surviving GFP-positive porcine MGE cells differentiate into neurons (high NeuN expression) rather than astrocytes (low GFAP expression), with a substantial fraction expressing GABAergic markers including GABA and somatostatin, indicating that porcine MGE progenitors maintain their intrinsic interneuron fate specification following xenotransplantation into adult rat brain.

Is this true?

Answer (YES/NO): YES